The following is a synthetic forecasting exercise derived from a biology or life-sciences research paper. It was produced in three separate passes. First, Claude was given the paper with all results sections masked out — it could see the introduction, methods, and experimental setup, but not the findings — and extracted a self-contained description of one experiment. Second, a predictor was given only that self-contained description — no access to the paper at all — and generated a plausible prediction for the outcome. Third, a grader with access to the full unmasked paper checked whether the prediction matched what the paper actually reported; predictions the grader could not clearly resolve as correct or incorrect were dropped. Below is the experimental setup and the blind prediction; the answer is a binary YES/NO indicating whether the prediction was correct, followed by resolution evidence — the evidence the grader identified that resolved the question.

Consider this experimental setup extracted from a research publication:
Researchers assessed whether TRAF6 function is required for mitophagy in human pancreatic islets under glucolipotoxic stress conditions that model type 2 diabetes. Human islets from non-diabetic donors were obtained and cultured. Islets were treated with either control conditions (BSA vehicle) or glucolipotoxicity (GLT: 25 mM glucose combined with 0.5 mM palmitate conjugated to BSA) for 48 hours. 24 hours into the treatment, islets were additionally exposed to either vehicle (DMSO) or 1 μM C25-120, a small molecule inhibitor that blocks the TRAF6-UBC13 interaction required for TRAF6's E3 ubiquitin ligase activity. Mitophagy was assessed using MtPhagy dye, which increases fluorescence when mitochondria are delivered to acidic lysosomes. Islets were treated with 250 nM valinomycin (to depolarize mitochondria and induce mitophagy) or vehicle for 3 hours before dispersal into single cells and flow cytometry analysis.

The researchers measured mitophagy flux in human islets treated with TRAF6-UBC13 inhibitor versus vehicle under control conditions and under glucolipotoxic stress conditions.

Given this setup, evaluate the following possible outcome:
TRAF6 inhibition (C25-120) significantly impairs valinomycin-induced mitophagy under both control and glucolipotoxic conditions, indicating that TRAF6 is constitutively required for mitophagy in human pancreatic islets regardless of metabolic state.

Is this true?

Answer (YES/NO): NO